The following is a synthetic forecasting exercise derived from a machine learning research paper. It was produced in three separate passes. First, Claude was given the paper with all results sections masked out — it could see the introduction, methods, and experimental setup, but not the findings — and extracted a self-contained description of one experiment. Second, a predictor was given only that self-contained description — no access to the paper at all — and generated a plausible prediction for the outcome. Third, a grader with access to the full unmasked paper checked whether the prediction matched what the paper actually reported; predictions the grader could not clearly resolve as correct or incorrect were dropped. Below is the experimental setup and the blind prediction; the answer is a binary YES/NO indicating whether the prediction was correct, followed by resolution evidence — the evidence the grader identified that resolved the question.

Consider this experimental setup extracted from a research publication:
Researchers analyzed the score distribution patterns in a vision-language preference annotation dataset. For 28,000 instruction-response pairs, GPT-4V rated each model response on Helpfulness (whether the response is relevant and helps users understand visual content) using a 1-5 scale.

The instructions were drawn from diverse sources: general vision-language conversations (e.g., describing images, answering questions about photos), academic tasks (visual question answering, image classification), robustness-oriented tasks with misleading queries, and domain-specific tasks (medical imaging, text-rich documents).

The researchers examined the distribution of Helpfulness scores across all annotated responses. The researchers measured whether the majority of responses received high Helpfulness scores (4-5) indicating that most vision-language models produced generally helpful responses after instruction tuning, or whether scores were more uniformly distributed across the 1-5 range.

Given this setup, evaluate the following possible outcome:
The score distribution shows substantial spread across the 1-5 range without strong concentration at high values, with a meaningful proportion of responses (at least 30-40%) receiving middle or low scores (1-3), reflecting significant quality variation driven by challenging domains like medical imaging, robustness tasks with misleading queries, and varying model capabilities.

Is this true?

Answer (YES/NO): NO